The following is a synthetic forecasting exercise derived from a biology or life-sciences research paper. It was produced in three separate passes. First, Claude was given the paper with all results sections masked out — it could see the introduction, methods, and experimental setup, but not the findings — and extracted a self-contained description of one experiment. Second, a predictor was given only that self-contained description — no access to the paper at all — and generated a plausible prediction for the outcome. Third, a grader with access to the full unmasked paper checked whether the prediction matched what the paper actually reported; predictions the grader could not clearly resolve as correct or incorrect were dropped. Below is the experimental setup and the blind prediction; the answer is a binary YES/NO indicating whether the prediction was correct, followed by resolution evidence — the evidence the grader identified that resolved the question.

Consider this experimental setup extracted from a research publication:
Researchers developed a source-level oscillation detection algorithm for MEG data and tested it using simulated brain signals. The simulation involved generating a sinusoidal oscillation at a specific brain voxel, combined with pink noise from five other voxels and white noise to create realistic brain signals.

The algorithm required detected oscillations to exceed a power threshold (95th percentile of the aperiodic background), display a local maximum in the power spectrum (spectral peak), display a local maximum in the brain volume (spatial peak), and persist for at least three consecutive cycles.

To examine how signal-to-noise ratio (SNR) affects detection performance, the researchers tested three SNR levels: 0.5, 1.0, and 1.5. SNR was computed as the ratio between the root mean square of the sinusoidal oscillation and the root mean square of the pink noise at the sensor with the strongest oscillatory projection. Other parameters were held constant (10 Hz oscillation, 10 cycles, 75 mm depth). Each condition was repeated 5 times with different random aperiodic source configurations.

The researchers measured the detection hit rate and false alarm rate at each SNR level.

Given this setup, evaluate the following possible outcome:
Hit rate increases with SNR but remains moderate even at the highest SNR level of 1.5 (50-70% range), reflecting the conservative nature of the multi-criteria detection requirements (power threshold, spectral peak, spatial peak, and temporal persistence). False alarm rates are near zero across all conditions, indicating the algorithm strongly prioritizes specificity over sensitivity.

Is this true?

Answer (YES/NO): NO